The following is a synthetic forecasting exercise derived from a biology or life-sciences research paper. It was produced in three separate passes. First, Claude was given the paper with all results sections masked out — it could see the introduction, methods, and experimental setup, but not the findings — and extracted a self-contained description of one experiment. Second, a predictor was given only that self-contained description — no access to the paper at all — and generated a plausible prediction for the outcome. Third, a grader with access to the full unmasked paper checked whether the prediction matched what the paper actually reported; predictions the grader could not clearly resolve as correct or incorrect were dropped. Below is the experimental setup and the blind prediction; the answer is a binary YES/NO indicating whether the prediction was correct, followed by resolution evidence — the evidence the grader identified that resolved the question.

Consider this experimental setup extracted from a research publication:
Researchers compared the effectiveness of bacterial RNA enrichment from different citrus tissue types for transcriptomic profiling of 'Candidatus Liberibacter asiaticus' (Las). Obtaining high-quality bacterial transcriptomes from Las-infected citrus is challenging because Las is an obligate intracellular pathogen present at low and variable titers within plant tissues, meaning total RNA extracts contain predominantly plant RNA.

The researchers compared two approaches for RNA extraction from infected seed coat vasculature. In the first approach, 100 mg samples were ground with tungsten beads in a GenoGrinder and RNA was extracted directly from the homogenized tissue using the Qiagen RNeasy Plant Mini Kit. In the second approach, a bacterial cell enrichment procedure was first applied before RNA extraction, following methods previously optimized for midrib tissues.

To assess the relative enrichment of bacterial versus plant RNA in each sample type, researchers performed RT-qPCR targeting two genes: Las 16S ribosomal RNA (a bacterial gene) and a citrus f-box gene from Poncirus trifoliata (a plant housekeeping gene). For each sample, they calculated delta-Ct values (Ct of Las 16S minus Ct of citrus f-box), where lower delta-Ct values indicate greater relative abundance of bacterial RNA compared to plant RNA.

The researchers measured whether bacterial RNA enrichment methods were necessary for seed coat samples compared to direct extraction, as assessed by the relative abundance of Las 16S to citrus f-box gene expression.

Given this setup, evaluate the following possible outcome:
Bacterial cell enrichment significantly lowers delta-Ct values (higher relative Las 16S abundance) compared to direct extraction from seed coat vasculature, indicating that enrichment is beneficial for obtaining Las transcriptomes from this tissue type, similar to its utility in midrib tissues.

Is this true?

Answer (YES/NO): NO